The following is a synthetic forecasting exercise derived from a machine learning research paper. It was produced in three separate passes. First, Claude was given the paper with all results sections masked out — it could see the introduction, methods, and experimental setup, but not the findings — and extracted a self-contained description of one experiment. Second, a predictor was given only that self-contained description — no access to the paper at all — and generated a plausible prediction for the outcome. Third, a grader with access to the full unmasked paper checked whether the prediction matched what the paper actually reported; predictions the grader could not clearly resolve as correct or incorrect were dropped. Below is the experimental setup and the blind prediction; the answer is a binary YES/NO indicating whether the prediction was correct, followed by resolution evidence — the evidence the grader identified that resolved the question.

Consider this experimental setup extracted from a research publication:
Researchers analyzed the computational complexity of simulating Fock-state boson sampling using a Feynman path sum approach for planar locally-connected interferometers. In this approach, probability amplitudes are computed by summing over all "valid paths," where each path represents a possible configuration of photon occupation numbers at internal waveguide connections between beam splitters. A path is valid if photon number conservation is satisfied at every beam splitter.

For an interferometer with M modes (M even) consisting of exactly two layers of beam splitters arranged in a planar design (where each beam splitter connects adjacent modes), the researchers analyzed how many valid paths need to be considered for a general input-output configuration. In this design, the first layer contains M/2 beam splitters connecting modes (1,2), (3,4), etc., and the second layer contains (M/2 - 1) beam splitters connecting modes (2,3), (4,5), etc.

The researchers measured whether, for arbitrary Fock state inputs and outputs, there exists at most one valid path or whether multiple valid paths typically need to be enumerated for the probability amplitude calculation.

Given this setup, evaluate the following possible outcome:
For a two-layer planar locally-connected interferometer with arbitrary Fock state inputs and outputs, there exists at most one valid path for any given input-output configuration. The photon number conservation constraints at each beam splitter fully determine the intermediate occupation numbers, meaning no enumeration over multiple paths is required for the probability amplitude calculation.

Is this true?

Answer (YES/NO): YES